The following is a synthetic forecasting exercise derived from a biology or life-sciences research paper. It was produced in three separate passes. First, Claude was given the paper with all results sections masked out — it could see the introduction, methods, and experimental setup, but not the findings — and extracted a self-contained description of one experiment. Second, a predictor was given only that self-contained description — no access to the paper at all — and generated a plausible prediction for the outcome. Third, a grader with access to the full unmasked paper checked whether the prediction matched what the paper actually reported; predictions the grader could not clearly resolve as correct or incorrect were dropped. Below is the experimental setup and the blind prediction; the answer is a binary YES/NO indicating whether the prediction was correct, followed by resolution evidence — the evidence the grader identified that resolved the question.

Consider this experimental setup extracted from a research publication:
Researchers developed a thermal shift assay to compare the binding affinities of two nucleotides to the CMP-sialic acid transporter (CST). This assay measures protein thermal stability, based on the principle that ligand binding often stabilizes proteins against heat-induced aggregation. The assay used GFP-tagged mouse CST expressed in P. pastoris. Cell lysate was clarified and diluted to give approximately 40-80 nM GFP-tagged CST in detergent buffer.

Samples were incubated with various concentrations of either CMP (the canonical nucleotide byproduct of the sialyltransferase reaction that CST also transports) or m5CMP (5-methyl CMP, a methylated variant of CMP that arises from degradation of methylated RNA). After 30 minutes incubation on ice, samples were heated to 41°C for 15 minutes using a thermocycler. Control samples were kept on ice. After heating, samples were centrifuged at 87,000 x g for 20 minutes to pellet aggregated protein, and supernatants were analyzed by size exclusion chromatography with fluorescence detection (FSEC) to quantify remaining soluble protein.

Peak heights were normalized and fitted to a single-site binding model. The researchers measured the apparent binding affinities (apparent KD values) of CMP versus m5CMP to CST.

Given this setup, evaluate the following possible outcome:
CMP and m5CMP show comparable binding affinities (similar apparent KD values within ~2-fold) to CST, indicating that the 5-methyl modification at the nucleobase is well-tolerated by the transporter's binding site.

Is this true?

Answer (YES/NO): NO